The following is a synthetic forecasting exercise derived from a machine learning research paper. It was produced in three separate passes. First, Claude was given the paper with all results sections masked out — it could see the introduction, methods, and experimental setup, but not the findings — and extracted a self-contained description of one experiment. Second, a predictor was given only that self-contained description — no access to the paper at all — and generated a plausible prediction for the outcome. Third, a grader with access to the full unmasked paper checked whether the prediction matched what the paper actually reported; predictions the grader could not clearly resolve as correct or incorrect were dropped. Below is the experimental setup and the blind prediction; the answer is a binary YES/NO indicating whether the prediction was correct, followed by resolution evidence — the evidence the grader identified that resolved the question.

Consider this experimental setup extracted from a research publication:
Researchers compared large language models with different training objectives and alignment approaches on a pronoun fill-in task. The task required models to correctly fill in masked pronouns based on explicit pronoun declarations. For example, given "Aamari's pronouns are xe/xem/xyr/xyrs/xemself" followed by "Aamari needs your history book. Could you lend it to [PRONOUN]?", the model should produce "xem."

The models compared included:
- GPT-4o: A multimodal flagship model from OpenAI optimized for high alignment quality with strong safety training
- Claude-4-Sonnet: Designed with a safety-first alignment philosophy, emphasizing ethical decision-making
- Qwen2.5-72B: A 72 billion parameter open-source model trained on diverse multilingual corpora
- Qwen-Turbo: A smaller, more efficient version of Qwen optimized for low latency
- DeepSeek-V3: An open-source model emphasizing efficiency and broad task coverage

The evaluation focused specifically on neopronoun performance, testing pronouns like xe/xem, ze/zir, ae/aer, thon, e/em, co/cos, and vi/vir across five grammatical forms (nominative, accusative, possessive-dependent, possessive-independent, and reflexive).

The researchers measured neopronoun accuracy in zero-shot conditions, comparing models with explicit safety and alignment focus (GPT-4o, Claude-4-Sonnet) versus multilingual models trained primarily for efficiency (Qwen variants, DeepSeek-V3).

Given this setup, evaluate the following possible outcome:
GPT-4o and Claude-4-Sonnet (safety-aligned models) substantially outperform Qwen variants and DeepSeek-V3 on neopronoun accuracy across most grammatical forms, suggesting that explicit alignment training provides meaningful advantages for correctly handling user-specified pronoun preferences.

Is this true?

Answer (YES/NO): YES